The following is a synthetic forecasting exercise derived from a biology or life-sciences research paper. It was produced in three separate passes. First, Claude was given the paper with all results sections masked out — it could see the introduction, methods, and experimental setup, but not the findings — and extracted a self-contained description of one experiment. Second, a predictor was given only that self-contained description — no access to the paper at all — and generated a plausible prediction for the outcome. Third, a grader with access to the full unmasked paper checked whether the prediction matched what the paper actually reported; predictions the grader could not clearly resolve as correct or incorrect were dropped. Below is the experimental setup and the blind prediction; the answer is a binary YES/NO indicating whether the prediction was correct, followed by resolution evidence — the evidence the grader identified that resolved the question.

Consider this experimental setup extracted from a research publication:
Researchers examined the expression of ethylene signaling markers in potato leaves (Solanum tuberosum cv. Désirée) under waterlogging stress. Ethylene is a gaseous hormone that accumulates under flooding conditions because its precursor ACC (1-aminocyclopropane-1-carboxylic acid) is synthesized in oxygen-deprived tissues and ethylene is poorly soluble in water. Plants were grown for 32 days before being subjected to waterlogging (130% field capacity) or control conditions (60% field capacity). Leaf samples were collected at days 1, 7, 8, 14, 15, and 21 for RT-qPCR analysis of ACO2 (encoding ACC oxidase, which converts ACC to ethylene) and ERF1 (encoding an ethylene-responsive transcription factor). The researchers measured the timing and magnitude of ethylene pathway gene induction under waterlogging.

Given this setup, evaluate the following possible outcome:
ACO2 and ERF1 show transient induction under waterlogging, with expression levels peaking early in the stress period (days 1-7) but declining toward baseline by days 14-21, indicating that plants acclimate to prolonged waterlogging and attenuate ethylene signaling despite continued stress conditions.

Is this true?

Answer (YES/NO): NO